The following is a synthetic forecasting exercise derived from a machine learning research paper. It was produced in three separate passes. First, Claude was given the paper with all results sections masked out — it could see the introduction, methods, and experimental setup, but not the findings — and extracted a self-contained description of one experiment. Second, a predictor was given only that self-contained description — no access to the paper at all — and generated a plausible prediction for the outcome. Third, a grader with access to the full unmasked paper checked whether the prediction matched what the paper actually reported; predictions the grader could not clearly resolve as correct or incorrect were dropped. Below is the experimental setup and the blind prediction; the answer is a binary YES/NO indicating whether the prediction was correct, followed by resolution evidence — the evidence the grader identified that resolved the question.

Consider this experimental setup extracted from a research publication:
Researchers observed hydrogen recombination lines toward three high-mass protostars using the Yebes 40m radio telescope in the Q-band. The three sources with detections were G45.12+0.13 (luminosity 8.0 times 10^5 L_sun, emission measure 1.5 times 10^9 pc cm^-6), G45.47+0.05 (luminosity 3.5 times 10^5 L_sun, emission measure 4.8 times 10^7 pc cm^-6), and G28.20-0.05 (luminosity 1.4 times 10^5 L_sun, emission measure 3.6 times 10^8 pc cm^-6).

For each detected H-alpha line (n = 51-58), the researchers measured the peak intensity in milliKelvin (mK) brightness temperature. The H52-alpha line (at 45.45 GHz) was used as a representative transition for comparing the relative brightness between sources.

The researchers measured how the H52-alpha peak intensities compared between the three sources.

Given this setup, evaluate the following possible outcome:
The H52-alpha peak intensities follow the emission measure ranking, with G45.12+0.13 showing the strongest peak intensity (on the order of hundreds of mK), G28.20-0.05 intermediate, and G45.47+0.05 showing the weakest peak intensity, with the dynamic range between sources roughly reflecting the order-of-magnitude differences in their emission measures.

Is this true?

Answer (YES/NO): NO